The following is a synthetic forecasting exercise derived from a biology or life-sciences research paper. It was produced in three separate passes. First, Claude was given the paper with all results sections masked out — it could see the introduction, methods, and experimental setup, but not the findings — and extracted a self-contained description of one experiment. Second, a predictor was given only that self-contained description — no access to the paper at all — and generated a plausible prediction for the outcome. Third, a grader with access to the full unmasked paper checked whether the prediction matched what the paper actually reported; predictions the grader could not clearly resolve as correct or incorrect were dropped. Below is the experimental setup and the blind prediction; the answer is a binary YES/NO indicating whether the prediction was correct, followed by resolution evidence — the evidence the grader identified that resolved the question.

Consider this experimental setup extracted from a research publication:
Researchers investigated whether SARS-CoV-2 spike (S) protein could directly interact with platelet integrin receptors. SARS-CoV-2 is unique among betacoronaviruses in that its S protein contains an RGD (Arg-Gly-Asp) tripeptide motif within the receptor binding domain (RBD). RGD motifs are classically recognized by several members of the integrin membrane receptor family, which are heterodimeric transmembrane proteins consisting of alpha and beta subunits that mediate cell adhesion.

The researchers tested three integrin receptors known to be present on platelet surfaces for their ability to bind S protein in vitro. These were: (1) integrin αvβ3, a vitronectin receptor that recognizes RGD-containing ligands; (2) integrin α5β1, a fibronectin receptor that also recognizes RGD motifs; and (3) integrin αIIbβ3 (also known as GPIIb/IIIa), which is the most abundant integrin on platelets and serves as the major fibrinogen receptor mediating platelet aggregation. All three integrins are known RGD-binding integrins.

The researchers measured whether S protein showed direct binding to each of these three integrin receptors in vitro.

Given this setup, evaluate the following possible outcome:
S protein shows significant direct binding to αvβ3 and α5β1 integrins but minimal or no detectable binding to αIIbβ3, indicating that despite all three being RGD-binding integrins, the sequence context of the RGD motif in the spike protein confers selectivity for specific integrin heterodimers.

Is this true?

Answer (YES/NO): YES